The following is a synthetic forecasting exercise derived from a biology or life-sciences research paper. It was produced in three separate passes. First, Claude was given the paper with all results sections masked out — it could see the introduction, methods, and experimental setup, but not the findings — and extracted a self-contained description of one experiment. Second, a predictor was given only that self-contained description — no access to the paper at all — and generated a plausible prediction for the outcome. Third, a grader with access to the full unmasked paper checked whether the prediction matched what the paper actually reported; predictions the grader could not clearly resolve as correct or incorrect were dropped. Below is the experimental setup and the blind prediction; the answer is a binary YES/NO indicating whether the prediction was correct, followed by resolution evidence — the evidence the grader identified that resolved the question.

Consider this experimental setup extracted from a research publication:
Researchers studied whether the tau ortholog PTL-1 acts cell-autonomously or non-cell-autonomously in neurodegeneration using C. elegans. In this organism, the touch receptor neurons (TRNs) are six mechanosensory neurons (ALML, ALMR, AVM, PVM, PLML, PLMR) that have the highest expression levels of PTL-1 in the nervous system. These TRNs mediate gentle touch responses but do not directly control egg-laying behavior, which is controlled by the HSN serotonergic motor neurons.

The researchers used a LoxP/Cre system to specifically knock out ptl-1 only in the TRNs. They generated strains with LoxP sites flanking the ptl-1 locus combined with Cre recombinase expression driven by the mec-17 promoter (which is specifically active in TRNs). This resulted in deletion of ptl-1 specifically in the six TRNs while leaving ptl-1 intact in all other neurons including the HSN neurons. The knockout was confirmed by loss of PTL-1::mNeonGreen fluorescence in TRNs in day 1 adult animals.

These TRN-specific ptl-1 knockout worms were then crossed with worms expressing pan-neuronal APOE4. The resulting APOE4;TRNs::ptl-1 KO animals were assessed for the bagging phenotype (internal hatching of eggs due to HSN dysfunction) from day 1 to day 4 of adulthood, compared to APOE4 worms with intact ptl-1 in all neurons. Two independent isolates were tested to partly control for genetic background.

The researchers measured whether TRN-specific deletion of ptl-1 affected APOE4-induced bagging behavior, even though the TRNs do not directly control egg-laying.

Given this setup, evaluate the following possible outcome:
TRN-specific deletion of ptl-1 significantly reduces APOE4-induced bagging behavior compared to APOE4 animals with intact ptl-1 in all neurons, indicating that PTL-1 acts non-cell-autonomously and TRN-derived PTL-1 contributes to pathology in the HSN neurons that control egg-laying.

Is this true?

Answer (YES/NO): YES